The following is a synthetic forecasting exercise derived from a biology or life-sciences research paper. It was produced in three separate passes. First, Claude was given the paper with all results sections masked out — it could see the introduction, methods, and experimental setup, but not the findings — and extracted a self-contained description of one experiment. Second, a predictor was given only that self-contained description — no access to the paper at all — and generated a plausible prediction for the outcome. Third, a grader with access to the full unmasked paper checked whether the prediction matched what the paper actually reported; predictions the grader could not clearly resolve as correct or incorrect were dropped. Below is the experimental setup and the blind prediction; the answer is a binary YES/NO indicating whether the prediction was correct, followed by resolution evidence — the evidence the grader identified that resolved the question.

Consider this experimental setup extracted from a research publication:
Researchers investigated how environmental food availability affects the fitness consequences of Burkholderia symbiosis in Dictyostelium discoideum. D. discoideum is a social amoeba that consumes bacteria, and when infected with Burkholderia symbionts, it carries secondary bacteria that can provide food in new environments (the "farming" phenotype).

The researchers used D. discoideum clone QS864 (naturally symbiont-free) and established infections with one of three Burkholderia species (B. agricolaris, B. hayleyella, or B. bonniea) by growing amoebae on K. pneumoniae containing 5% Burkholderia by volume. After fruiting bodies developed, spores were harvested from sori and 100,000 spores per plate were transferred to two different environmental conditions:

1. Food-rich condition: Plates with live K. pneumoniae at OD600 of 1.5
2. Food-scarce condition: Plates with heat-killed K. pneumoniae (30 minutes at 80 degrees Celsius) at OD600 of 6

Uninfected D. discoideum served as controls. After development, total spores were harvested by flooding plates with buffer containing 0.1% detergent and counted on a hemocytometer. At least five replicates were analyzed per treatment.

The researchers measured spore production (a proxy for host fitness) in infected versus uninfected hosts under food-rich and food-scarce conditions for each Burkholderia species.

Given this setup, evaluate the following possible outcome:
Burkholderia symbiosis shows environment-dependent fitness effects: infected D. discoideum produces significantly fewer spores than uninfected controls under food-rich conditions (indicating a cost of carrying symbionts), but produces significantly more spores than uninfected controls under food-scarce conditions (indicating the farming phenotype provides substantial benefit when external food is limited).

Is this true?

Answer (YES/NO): NO